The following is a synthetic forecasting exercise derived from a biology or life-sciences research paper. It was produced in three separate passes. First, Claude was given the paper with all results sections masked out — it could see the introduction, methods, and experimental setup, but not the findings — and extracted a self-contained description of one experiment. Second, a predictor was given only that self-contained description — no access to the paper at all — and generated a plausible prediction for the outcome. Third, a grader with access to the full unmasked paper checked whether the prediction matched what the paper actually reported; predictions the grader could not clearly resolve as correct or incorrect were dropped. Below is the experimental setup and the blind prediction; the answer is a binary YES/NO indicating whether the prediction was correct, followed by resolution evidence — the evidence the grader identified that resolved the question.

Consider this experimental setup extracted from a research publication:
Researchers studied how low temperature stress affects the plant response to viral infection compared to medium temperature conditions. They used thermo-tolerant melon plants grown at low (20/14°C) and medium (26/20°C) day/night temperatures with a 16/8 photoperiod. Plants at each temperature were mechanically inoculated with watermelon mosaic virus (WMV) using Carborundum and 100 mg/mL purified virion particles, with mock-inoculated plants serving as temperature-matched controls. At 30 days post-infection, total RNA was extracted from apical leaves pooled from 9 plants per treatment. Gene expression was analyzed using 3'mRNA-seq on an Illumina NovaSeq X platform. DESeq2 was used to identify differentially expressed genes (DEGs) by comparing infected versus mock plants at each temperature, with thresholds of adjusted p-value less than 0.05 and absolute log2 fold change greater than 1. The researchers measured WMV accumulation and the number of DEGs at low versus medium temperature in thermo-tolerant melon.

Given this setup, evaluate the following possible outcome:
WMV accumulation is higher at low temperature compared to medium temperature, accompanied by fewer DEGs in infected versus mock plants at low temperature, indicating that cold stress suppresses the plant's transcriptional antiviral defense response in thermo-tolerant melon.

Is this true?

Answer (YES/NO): NO